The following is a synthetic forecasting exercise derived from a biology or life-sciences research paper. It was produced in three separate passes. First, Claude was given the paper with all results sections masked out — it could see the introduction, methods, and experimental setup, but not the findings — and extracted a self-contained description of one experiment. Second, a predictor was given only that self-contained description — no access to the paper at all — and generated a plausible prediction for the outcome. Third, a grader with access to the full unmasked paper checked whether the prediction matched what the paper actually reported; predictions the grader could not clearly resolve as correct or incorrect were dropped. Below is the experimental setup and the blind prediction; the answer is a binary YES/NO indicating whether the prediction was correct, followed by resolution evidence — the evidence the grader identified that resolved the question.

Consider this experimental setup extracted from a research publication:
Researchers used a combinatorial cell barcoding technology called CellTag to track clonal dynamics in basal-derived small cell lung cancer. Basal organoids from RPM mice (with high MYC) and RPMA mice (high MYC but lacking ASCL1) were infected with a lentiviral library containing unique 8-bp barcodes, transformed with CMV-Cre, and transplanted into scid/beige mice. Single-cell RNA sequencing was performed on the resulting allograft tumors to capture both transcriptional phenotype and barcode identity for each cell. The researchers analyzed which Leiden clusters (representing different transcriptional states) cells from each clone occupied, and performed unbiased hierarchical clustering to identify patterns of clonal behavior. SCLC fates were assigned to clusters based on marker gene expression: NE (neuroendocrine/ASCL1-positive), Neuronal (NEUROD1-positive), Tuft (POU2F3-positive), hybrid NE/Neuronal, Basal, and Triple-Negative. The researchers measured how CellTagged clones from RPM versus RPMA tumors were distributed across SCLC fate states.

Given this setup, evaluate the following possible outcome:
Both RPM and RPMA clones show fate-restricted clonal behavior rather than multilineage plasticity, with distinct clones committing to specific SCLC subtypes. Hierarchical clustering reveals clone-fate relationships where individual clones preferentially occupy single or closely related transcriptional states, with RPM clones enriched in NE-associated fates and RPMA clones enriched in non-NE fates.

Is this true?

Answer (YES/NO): NO